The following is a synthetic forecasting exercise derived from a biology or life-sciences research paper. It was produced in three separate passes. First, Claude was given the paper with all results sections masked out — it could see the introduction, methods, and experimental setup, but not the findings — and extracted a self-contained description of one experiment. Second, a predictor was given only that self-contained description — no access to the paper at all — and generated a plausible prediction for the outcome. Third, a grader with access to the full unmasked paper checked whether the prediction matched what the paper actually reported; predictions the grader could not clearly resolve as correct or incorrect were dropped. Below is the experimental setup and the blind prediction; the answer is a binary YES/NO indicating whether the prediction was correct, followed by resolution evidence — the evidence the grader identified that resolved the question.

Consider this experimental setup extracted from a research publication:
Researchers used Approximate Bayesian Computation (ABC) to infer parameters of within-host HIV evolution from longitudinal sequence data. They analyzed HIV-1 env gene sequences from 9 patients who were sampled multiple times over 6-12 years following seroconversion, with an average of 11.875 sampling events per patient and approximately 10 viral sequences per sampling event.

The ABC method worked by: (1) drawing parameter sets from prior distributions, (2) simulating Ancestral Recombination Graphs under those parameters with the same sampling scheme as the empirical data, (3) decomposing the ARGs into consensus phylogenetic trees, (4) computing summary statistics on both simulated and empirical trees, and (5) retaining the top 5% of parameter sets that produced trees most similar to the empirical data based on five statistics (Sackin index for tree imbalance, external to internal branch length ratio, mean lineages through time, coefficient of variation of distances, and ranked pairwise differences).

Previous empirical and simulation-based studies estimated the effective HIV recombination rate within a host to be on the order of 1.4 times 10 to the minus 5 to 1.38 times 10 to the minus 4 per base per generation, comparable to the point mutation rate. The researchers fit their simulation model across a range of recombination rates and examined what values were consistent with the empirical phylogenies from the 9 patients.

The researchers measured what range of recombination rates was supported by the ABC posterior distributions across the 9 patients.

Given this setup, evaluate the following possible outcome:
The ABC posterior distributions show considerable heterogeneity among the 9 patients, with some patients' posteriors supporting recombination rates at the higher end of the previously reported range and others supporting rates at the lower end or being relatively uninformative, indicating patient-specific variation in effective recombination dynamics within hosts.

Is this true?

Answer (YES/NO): NO